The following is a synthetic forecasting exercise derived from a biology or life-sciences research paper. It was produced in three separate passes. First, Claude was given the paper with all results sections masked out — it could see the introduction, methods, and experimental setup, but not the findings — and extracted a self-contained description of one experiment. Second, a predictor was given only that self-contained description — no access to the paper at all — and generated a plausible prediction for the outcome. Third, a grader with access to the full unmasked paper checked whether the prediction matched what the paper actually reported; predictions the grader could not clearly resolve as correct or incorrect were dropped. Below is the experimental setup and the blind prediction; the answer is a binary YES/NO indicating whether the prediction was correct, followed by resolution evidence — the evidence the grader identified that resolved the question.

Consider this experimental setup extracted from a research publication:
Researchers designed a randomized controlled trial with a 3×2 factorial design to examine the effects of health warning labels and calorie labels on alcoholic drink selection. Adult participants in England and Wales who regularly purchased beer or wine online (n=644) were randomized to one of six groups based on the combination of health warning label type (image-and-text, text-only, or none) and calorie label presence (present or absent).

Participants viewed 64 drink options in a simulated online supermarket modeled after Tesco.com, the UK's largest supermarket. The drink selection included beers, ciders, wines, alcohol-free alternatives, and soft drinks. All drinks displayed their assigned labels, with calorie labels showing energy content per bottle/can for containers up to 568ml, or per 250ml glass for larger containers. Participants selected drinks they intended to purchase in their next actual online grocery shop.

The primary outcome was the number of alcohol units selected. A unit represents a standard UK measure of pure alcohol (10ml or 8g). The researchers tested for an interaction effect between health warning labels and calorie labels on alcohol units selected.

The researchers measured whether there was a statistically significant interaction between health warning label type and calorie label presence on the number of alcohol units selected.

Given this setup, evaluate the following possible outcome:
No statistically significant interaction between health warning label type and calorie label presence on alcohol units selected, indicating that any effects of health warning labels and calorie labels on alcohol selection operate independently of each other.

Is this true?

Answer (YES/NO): YES